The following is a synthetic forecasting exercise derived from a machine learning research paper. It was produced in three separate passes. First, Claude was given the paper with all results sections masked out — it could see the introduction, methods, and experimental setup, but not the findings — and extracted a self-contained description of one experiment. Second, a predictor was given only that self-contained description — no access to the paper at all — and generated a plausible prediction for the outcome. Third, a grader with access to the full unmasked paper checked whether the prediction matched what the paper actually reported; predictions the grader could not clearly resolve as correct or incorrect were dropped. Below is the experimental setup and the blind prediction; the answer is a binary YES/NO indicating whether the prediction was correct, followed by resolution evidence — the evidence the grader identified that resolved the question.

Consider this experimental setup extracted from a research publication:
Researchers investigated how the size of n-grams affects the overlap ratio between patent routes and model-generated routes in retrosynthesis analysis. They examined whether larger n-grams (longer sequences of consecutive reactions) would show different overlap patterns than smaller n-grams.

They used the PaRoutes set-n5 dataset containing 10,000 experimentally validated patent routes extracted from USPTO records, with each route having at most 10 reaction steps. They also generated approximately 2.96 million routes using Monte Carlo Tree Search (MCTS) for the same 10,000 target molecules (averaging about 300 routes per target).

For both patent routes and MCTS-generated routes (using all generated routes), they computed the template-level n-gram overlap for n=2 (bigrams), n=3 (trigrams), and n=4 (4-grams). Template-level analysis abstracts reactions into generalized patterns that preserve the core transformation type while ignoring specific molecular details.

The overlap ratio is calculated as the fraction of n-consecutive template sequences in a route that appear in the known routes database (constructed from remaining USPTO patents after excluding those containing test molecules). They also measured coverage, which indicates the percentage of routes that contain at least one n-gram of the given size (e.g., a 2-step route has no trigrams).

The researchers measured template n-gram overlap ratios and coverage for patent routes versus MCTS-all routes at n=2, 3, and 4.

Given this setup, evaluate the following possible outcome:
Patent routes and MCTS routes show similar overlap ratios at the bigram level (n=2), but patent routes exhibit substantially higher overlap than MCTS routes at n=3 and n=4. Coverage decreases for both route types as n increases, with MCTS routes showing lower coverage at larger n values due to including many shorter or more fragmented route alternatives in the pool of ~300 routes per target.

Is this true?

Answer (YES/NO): NO